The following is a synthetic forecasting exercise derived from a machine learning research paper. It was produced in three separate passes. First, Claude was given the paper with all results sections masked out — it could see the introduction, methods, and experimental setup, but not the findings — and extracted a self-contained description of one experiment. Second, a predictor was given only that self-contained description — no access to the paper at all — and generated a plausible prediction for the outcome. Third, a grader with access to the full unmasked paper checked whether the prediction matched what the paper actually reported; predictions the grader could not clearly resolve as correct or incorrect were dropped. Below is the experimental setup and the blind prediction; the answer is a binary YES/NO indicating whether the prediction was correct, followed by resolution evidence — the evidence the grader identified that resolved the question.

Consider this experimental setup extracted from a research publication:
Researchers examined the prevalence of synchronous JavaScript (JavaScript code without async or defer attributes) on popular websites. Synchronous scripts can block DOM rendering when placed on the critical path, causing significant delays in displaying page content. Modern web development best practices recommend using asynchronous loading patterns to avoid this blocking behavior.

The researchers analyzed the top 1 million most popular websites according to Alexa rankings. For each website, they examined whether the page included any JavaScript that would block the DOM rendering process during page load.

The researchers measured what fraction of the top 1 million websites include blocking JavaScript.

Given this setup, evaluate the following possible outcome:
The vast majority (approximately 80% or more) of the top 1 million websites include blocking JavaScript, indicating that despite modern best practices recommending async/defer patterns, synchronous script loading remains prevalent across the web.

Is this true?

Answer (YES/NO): NO